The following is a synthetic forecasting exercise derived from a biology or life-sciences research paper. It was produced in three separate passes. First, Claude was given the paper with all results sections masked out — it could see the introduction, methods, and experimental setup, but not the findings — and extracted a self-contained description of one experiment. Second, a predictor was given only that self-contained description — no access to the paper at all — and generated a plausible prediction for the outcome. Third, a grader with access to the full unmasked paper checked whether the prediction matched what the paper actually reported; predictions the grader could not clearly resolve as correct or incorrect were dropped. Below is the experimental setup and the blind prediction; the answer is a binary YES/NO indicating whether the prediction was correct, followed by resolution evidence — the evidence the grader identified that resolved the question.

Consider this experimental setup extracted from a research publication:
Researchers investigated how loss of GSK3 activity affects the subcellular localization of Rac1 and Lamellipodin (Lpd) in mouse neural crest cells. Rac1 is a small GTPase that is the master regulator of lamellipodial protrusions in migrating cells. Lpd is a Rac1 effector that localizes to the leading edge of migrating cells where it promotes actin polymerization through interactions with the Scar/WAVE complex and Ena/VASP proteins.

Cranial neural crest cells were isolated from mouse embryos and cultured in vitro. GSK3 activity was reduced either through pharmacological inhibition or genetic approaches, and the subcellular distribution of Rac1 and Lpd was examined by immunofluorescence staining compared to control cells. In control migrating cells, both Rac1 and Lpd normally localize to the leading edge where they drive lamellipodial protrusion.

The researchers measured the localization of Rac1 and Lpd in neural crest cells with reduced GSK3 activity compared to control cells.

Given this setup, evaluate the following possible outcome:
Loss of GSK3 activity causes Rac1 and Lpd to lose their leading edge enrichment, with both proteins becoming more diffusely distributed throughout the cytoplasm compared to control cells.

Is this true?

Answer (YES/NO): NO